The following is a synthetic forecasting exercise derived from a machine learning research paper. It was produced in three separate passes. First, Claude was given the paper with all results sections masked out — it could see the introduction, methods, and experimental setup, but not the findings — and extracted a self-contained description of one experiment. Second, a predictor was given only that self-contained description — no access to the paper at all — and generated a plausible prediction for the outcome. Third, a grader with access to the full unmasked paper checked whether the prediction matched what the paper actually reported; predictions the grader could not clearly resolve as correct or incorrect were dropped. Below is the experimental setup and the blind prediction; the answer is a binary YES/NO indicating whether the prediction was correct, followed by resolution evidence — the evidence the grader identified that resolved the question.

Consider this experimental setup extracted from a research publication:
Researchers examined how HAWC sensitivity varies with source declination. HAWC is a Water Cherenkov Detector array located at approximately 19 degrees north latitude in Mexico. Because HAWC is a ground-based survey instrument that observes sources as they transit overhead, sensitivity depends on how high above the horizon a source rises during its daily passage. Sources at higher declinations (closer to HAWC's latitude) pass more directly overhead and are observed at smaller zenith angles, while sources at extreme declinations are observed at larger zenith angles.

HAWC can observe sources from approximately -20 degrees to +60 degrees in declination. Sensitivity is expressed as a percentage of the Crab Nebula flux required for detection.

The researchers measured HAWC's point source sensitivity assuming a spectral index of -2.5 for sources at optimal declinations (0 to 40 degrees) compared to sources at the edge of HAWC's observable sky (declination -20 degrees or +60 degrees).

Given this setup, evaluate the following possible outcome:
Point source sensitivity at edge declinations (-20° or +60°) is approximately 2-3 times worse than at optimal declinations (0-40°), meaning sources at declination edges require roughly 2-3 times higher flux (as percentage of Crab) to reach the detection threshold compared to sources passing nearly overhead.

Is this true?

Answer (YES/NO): NO